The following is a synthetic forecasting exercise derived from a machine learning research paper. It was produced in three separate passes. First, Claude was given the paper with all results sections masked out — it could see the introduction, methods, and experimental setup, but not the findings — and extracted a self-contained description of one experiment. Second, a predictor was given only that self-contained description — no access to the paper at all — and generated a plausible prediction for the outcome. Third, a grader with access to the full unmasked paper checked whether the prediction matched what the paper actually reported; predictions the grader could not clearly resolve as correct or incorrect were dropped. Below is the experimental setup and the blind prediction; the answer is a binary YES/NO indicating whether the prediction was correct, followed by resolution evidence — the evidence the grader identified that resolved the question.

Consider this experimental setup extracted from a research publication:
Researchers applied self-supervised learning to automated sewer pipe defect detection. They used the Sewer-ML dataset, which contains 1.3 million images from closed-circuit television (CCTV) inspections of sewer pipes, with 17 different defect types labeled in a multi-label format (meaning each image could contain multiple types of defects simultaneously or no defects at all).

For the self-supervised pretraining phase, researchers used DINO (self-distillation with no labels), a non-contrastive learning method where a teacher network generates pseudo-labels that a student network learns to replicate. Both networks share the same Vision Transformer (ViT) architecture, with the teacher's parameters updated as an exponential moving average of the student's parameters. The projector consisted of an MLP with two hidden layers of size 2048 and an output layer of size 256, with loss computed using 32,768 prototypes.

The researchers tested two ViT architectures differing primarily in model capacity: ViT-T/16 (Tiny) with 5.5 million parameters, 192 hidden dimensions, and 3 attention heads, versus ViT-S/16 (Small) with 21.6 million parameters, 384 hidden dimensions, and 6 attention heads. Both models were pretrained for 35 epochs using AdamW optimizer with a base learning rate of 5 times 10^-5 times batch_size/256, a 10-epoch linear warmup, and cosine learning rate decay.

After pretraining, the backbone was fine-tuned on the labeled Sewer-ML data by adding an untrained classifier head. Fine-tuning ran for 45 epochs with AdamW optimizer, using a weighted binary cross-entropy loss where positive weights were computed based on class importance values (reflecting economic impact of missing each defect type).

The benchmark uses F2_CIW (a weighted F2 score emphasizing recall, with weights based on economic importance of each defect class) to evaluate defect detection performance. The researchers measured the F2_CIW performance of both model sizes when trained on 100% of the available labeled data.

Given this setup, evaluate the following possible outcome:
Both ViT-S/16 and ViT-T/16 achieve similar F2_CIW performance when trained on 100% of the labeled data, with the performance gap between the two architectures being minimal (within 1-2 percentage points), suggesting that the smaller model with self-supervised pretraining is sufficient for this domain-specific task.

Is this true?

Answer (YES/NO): NO